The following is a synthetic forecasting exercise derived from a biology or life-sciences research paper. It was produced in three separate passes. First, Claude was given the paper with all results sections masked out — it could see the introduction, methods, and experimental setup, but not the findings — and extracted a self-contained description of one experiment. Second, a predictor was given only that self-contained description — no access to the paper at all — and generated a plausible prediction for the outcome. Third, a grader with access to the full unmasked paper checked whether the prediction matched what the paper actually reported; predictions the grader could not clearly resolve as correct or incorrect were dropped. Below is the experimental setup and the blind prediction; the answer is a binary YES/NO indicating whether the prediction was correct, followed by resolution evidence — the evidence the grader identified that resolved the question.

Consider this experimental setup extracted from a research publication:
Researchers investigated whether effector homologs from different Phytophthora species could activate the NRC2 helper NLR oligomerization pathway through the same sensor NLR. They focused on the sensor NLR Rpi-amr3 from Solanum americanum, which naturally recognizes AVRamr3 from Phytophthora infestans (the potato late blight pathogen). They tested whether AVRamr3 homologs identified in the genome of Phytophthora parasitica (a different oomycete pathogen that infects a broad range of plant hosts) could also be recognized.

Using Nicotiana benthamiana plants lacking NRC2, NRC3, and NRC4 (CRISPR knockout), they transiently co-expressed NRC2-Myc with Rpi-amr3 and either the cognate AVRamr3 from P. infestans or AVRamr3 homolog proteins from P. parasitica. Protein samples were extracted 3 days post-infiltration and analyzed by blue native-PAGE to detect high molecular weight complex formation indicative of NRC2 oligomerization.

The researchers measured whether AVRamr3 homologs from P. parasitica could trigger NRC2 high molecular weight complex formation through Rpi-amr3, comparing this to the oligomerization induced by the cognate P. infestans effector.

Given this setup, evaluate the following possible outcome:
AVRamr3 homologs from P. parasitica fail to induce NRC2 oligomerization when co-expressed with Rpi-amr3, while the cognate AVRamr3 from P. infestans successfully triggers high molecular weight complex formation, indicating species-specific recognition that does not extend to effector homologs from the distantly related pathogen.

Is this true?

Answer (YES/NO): NO